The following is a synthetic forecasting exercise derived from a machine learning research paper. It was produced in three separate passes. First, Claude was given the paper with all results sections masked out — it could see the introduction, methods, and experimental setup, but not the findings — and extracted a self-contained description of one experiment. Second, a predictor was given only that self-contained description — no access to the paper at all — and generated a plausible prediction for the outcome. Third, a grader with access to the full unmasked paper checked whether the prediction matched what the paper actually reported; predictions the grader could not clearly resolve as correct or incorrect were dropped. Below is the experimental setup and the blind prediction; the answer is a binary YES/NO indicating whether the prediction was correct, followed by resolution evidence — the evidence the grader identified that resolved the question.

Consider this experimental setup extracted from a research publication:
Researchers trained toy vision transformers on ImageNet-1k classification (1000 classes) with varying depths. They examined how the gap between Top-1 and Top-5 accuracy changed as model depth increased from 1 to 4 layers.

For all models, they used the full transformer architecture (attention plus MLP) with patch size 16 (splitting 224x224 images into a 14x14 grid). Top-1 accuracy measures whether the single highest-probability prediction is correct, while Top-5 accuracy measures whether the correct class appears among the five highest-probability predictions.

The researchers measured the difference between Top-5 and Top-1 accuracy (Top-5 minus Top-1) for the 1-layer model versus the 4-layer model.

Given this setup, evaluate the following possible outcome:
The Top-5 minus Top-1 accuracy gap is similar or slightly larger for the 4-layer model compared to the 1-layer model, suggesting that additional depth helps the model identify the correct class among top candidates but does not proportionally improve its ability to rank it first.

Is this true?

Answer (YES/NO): YES